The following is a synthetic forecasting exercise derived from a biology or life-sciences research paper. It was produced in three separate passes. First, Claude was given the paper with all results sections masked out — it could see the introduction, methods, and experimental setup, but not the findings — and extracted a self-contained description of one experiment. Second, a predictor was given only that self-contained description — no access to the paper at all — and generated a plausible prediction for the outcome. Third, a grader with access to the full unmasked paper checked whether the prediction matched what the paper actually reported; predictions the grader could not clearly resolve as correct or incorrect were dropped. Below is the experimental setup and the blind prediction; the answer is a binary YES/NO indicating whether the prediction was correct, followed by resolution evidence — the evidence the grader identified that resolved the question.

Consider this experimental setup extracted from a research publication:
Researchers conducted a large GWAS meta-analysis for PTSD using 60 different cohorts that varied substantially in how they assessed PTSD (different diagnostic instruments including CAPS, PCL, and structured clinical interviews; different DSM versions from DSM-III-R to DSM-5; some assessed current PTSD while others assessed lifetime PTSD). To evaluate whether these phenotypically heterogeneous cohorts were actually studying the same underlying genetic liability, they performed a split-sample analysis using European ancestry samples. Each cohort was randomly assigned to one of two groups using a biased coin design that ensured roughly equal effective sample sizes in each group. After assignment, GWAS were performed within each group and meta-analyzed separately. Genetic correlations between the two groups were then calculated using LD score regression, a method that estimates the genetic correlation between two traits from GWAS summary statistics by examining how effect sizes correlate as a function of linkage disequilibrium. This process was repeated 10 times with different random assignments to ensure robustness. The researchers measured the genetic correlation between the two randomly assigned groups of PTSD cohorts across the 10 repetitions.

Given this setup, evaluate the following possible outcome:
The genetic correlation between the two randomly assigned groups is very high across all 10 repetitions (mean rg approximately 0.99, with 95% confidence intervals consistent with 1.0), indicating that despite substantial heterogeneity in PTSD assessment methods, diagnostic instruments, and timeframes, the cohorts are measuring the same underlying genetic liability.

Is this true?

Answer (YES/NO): NO